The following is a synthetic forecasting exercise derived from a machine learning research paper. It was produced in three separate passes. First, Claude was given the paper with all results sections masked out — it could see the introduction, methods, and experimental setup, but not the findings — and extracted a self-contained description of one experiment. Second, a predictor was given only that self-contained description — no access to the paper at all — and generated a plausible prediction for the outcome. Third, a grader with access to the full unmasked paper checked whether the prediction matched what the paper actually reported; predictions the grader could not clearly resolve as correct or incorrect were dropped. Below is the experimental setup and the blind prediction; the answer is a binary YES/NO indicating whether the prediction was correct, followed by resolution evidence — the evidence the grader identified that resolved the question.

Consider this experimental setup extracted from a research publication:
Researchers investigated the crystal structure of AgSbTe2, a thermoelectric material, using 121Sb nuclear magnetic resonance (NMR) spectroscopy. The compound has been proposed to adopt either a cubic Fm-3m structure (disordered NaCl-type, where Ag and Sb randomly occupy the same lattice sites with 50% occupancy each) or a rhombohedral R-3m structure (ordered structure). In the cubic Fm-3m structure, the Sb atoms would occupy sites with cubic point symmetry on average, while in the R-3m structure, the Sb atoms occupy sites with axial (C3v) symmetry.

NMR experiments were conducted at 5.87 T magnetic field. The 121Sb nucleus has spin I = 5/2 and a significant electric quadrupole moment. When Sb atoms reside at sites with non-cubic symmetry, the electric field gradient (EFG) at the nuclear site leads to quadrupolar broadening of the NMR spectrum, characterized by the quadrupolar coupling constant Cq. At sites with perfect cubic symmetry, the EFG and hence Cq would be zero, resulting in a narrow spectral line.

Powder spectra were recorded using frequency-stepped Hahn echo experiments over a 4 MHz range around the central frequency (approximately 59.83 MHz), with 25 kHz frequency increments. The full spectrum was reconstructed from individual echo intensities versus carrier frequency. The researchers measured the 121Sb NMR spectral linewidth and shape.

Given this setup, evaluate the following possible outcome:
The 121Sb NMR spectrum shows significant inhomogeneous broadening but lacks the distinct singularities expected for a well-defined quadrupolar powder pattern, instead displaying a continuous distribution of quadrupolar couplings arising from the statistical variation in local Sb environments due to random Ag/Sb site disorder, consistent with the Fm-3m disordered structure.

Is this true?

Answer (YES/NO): NO